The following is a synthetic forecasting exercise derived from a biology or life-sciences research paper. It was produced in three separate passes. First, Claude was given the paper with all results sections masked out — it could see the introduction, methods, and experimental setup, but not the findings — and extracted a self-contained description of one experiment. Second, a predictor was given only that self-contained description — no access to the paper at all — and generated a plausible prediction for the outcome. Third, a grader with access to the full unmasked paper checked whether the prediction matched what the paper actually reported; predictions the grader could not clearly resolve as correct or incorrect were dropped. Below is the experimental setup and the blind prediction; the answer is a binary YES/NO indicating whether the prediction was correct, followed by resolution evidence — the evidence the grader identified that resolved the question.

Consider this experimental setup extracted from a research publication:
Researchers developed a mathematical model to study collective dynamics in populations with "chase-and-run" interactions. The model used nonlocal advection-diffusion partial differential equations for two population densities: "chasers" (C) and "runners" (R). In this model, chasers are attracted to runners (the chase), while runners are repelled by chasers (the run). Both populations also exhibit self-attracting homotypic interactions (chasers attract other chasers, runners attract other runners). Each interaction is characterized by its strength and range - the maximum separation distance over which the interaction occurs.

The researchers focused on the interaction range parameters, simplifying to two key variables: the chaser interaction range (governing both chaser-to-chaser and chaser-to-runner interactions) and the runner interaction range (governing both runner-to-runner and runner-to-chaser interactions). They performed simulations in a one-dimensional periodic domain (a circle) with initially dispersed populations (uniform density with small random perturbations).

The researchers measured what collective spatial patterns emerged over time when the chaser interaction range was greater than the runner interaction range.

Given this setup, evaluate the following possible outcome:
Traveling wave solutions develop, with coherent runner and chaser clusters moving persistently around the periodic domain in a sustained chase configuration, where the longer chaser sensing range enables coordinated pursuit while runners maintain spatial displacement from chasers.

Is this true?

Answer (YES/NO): YES